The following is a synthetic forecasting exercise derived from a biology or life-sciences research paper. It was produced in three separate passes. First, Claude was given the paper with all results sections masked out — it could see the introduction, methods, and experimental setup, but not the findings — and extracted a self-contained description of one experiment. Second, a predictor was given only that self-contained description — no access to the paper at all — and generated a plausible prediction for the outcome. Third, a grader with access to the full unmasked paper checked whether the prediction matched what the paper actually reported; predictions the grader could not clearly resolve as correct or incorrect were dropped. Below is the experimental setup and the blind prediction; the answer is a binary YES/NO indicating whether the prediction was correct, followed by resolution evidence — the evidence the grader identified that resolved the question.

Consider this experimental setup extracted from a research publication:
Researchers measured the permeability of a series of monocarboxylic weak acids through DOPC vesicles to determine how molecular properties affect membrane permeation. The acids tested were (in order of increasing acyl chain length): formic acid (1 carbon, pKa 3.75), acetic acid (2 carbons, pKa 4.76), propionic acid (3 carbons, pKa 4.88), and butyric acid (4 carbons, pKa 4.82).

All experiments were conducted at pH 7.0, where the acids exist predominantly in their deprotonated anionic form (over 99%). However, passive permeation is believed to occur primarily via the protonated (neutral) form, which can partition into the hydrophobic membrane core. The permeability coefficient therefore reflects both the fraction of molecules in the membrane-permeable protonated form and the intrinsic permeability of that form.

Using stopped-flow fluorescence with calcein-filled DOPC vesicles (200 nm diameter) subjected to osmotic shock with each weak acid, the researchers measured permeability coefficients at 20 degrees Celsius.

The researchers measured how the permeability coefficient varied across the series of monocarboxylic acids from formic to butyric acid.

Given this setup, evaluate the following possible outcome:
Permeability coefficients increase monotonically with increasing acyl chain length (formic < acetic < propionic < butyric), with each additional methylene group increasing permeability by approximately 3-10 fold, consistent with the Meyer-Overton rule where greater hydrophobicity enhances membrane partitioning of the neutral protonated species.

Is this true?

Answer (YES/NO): NO